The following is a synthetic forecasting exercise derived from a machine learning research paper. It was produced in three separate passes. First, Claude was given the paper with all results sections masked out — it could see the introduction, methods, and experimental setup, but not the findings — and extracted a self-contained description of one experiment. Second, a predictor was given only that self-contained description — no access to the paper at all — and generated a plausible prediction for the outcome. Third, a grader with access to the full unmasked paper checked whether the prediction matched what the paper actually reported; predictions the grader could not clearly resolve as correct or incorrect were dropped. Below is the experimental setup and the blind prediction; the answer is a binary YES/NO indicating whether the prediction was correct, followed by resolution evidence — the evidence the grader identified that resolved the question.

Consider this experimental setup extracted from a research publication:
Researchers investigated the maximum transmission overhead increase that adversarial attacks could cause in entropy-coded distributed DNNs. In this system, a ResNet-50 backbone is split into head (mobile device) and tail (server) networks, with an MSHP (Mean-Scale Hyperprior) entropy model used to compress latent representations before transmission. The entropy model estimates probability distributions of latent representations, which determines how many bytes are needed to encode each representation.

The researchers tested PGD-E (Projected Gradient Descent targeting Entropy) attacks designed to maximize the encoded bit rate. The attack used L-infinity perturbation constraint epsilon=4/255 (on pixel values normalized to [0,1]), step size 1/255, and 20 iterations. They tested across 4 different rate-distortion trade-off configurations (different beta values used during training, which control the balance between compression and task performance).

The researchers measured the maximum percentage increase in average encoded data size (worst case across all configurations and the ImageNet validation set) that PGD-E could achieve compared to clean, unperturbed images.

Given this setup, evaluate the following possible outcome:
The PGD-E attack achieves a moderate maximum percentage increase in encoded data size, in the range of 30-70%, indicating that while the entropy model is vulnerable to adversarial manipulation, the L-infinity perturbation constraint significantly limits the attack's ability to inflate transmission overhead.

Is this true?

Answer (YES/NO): YES